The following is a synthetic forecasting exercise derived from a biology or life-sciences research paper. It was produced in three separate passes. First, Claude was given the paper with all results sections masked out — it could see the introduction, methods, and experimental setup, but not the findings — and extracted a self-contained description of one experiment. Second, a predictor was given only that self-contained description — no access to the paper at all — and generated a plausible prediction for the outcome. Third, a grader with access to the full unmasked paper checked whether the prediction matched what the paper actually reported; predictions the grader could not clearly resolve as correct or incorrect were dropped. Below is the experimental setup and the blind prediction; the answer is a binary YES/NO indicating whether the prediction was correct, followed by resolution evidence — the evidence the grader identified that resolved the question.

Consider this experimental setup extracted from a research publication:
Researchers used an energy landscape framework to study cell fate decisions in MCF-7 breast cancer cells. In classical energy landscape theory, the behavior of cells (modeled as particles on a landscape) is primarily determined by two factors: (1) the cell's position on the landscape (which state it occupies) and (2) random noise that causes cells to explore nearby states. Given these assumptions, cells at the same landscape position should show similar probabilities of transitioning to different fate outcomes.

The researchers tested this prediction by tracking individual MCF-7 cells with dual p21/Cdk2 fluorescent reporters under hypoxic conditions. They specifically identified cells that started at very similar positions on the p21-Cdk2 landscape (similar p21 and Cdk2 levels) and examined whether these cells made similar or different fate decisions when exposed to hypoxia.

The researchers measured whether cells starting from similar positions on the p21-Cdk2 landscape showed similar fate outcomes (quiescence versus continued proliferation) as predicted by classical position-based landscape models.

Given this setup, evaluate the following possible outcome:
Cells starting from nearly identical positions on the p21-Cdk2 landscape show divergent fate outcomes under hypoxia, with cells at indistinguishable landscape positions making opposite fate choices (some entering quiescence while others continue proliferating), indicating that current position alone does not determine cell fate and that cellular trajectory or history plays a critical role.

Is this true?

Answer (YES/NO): YES